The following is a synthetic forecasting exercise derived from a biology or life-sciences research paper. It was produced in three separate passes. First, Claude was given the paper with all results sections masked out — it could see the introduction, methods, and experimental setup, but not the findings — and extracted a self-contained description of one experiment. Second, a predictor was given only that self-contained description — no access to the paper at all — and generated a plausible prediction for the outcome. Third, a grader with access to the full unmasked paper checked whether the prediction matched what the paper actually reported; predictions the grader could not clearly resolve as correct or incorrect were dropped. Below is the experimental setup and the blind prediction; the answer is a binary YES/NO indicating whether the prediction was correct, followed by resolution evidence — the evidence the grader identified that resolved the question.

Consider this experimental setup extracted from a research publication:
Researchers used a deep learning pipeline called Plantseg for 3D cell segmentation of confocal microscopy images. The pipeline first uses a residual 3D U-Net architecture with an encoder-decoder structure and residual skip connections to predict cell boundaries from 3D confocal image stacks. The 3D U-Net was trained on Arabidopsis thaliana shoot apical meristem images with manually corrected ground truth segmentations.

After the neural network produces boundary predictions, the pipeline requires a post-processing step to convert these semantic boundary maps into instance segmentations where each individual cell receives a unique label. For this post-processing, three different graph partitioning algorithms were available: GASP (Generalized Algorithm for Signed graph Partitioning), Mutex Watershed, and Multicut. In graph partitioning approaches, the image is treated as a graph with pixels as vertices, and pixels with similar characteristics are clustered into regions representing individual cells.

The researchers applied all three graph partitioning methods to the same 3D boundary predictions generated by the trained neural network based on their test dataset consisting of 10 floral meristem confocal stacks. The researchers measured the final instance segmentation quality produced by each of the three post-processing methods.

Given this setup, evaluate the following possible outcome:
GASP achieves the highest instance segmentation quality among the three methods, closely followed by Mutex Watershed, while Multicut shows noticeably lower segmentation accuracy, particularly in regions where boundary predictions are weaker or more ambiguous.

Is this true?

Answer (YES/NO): NO